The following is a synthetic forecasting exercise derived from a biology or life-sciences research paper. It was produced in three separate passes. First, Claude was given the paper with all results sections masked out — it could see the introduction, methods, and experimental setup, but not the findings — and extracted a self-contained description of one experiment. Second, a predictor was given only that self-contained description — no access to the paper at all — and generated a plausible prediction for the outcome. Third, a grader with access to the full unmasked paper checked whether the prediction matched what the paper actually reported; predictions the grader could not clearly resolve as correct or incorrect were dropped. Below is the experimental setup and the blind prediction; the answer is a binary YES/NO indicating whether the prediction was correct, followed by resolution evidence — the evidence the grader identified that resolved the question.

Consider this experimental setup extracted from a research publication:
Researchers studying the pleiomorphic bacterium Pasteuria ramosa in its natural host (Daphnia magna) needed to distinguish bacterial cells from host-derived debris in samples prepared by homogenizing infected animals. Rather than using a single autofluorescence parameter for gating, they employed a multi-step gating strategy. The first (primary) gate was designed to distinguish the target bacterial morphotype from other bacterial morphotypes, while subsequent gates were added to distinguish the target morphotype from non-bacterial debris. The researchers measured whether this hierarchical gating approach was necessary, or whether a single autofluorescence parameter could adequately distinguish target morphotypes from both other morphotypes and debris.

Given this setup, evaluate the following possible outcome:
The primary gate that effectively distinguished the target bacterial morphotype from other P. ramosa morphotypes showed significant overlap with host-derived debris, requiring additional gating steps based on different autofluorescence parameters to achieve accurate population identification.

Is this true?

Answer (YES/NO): YES